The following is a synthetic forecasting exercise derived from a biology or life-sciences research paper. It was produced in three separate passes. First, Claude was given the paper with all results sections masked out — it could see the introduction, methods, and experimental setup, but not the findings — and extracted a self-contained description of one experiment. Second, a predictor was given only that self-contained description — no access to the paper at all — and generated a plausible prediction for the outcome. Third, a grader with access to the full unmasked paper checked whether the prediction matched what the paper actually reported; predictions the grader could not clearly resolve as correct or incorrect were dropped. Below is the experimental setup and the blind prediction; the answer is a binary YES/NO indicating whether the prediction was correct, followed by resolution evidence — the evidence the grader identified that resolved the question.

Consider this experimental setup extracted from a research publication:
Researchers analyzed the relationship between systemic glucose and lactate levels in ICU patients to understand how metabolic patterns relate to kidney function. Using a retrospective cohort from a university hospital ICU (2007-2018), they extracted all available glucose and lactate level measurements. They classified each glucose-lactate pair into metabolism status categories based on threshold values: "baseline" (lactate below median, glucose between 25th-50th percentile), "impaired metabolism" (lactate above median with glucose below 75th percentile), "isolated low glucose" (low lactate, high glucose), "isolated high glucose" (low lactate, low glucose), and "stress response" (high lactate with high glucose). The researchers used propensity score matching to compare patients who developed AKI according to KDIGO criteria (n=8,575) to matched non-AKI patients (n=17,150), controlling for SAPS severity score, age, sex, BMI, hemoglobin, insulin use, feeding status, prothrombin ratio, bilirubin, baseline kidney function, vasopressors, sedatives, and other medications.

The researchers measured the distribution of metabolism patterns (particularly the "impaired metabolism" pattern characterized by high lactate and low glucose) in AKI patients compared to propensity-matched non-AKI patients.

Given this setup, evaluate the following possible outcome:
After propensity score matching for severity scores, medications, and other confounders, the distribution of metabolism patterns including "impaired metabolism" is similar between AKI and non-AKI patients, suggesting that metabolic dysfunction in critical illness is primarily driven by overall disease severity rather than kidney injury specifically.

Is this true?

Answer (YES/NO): NO